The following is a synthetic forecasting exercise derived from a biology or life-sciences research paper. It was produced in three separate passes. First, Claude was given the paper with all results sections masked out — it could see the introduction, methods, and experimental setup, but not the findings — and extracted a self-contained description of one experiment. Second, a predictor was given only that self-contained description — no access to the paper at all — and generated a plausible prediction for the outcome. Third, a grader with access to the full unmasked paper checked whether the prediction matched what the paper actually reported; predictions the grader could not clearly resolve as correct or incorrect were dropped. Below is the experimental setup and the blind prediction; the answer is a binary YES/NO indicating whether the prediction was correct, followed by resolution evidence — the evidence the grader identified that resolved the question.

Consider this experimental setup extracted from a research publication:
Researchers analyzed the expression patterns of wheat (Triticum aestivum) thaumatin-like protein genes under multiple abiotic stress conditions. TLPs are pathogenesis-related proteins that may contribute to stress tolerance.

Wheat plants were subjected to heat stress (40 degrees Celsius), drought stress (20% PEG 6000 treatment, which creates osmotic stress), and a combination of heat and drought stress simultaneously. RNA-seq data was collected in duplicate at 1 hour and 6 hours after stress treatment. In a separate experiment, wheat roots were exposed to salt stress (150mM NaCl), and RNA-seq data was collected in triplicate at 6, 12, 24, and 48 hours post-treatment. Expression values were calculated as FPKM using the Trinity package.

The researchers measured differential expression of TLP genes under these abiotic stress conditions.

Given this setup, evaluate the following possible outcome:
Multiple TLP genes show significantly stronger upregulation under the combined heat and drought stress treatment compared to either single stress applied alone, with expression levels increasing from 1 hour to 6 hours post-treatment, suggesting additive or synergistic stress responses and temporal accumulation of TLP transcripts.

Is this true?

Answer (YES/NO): NO